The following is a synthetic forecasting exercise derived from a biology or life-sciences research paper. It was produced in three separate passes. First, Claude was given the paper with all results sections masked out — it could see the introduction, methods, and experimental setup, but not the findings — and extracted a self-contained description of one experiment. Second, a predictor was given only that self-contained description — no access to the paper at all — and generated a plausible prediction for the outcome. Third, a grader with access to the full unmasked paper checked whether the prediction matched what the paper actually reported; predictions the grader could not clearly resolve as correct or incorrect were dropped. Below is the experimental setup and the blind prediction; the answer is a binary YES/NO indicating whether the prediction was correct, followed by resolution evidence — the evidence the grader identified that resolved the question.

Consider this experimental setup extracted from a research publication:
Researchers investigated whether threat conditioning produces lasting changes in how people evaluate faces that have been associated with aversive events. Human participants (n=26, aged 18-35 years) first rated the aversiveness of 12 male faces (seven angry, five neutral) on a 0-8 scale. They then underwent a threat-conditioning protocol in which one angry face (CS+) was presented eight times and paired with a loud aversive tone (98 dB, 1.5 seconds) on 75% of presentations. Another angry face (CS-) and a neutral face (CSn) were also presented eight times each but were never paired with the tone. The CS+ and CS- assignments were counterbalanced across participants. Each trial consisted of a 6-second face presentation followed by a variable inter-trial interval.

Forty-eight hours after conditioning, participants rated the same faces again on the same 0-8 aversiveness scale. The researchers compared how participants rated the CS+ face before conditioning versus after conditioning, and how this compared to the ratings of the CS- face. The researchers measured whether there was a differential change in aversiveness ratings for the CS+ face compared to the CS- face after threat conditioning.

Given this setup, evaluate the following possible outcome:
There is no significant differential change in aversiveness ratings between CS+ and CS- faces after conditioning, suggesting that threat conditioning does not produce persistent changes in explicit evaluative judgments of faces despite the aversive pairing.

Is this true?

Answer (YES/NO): NO